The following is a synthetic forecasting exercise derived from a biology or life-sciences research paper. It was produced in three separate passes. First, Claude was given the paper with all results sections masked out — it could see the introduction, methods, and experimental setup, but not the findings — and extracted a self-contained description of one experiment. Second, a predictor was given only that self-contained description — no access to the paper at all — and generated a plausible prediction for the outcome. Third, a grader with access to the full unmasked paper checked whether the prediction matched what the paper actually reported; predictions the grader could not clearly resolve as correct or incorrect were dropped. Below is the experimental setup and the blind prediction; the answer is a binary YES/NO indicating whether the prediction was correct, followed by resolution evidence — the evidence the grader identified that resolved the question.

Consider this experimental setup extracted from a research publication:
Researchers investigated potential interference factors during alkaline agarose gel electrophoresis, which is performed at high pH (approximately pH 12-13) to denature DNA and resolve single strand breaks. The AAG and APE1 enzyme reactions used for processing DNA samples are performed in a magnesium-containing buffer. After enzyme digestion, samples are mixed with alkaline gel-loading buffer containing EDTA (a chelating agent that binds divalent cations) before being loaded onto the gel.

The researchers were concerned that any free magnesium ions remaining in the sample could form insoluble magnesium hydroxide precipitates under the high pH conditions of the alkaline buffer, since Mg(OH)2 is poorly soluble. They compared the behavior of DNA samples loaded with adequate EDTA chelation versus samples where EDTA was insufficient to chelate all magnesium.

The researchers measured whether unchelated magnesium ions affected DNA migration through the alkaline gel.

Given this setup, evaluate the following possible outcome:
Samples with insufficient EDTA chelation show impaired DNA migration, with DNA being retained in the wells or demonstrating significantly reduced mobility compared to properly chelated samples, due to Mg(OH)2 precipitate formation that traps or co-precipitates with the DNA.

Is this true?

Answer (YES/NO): YES